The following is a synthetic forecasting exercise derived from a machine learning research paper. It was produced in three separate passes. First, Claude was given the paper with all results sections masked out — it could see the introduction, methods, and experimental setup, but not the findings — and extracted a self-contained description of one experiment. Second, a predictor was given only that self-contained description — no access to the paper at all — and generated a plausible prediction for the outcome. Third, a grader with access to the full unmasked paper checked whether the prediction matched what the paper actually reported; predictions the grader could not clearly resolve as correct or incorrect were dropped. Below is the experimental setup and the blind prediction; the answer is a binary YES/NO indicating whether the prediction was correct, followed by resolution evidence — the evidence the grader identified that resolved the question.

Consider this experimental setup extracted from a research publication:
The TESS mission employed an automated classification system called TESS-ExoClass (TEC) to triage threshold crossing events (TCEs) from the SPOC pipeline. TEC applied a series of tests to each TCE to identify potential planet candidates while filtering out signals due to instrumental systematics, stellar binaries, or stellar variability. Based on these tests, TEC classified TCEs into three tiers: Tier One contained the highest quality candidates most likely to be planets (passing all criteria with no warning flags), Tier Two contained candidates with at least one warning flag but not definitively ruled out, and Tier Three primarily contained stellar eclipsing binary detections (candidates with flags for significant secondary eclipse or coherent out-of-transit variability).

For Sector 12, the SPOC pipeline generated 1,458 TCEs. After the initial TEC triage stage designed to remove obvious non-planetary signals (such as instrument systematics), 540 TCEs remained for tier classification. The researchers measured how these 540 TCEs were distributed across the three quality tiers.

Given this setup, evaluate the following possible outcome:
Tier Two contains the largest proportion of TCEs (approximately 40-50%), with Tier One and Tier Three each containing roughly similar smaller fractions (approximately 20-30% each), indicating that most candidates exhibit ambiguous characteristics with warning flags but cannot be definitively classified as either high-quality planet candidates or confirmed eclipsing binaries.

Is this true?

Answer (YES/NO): NO